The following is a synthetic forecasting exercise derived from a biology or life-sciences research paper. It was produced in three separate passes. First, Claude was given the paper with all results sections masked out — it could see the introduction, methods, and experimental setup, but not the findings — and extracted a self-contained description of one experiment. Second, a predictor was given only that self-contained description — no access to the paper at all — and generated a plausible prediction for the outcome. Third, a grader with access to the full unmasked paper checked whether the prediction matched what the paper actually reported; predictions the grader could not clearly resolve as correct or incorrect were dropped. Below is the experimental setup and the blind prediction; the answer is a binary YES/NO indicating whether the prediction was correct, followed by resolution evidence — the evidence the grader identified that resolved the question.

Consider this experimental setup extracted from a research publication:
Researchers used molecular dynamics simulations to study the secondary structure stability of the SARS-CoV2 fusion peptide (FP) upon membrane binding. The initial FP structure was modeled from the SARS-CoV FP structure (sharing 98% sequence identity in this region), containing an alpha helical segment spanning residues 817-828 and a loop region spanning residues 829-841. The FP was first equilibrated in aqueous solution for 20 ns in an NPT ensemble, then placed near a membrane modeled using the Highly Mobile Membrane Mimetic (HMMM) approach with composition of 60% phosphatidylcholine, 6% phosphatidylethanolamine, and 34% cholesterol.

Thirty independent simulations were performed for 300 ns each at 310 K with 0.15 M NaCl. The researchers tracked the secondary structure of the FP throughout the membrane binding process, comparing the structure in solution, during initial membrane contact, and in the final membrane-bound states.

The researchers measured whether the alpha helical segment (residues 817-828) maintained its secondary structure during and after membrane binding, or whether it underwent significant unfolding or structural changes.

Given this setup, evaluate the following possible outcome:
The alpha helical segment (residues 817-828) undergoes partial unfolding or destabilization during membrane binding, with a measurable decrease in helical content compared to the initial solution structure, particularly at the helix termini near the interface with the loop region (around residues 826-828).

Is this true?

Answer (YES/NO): NO